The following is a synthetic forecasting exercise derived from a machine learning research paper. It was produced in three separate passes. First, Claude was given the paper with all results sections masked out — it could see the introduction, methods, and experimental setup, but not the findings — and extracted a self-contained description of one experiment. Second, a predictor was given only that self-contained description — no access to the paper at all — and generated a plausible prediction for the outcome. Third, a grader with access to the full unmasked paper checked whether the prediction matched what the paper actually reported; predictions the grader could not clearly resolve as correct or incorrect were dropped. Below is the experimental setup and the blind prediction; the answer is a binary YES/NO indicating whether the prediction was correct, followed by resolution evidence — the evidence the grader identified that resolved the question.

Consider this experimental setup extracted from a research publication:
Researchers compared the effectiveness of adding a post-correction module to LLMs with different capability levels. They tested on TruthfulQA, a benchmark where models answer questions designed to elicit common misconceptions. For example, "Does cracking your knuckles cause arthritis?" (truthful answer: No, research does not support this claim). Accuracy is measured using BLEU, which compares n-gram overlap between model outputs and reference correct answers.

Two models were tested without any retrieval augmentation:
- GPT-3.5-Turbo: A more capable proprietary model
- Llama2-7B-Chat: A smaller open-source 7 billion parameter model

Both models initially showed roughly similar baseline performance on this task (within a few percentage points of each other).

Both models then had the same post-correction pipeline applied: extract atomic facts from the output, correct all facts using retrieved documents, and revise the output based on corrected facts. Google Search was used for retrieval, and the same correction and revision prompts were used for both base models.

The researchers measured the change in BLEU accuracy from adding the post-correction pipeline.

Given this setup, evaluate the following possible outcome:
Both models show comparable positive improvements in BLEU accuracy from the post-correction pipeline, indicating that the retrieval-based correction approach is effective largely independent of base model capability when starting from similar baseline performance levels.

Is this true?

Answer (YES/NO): NO